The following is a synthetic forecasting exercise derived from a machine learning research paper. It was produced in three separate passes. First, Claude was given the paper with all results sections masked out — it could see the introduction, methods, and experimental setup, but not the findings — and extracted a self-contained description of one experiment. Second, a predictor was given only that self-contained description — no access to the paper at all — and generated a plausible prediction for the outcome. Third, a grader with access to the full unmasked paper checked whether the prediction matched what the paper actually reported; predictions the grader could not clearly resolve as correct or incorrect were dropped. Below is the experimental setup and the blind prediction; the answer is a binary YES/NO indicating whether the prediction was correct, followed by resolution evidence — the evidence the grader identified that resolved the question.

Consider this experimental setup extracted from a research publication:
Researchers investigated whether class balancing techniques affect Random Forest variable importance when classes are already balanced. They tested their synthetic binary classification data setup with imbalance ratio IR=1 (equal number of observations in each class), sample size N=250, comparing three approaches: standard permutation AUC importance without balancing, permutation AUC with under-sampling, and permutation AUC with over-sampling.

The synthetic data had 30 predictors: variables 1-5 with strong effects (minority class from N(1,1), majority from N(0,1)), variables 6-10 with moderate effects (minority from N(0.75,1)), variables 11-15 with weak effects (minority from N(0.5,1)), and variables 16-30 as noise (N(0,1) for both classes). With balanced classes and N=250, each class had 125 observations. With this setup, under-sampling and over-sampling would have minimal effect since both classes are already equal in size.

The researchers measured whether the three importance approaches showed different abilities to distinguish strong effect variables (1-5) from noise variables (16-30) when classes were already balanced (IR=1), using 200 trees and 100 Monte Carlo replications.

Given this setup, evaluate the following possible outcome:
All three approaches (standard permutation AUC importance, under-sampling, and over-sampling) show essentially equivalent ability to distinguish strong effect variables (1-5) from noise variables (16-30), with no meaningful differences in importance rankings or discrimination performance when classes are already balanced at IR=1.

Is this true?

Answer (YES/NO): YES